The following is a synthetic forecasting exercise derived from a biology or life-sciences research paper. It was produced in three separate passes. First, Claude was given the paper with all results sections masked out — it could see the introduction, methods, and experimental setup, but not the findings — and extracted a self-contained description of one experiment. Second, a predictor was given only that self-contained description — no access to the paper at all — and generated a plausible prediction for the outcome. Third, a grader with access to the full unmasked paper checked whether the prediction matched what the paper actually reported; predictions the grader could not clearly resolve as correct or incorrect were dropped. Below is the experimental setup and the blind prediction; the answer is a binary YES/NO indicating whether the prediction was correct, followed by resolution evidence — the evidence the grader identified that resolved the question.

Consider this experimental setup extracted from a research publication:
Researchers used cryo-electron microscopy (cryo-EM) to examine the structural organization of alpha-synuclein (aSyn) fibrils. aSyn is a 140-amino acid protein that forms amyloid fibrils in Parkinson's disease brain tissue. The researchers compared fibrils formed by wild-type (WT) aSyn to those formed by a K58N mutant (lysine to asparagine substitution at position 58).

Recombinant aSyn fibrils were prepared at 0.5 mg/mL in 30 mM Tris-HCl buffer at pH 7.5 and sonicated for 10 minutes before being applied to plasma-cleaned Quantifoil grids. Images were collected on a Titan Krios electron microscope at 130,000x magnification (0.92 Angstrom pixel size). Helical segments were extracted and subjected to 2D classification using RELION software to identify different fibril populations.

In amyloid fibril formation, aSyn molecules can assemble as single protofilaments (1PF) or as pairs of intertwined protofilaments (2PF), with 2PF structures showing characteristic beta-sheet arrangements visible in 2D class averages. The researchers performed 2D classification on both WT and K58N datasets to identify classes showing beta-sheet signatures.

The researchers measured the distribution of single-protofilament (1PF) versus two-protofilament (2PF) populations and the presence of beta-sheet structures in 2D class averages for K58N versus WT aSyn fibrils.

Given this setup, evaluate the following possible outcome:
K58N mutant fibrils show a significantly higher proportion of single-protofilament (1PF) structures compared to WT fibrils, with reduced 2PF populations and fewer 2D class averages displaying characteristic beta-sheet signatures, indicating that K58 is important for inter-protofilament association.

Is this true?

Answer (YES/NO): NO